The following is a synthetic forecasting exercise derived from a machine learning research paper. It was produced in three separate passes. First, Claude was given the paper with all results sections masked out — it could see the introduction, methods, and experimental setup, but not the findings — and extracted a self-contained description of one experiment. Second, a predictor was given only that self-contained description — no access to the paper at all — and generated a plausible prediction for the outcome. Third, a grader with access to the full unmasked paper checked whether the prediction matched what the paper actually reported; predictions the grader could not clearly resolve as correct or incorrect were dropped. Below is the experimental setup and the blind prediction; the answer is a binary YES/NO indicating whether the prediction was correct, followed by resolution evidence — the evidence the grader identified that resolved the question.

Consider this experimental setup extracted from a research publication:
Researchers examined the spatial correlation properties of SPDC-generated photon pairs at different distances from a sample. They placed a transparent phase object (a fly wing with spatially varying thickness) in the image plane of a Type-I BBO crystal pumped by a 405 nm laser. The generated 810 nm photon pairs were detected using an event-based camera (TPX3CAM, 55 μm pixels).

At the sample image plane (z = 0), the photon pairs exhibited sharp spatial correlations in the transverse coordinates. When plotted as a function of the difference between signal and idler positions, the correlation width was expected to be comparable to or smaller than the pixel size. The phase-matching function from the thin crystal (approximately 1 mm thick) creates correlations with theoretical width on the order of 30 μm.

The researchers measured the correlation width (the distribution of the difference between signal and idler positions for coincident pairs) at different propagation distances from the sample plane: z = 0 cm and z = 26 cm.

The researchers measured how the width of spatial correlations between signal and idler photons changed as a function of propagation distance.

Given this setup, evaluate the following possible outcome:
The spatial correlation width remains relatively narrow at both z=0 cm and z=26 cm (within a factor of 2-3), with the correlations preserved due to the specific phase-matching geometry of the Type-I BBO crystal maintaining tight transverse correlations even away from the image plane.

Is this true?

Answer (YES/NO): NO